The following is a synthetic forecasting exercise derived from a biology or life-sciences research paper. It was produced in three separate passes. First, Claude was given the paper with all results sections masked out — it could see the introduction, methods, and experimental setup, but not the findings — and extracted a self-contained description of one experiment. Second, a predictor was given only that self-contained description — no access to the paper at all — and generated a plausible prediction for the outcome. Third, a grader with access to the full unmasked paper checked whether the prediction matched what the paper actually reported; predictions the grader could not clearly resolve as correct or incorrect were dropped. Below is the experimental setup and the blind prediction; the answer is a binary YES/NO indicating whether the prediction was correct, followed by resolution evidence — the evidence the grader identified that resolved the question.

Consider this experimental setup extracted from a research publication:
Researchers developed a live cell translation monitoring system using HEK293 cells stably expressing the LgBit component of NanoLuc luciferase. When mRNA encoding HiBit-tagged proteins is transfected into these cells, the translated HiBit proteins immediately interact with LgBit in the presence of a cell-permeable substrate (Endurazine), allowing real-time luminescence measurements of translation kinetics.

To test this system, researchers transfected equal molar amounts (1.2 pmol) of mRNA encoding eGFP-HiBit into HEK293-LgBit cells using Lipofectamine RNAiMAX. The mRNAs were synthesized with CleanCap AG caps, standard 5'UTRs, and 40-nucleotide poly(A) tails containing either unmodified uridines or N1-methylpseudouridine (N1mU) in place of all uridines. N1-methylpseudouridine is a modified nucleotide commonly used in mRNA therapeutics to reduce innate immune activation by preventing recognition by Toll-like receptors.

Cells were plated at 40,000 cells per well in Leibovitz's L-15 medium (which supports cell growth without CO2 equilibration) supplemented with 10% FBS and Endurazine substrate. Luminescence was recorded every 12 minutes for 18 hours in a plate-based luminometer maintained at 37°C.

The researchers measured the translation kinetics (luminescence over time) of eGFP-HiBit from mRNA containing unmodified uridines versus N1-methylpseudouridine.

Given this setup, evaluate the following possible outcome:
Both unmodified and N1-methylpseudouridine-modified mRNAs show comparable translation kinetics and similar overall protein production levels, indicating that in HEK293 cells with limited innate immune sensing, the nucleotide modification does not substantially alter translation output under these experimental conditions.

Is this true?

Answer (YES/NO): YES